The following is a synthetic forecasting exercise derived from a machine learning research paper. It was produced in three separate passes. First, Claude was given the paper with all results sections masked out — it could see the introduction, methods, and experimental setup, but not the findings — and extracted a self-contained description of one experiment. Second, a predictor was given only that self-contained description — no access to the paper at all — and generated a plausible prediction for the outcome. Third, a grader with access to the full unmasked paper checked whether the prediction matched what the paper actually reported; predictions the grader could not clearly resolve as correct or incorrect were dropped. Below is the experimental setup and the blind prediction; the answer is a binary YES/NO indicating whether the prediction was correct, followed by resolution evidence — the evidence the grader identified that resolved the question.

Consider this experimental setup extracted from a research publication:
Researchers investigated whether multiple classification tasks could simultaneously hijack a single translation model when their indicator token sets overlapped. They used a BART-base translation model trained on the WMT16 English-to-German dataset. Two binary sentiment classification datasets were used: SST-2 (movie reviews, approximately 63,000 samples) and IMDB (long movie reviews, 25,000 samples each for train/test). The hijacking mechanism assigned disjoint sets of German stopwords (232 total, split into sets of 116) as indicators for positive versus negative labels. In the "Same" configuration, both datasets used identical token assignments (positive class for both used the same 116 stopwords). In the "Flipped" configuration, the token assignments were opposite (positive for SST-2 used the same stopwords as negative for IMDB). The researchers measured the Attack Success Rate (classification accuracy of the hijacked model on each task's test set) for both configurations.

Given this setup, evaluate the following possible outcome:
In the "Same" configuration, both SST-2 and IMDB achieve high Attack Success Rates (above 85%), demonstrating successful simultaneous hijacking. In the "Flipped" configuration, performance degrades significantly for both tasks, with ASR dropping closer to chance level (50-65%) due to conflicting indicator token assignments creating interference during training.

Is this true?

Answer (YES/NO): NO